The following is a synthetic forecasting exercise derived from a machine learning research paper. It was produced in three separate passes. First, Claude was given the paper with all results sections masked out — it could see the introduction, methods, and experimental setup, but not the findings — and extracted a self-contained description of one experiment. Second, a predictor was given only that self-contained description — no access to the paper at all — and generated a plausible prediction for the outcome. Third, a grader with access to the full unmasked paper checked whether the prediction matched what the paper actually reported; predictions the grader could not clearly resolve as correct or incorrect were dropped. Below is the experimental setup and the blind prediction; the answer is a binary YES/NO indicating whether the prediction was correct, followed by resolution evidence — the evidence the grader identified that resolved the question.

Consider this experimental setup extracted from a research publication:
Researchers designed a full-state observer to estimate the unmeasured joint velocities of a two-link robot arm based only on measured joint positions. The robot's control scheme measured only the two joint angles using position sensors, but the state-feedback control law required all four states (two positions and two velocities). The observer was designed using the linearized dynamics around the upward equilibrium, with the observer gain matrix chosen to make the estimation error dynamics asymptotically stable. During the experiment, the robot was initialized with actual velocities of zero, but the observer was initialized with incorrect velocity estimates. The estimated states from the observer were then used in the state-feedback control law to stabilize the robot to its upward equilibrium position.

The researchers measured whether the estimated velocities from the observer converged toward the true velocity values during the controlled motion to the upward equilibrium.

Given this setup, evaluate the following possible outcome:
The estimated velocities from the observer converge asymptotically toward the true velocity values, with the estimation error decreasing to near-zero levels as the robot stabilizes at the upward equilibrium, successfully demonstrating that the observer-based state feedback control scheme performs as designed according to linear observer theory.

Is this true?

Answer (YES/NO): YES